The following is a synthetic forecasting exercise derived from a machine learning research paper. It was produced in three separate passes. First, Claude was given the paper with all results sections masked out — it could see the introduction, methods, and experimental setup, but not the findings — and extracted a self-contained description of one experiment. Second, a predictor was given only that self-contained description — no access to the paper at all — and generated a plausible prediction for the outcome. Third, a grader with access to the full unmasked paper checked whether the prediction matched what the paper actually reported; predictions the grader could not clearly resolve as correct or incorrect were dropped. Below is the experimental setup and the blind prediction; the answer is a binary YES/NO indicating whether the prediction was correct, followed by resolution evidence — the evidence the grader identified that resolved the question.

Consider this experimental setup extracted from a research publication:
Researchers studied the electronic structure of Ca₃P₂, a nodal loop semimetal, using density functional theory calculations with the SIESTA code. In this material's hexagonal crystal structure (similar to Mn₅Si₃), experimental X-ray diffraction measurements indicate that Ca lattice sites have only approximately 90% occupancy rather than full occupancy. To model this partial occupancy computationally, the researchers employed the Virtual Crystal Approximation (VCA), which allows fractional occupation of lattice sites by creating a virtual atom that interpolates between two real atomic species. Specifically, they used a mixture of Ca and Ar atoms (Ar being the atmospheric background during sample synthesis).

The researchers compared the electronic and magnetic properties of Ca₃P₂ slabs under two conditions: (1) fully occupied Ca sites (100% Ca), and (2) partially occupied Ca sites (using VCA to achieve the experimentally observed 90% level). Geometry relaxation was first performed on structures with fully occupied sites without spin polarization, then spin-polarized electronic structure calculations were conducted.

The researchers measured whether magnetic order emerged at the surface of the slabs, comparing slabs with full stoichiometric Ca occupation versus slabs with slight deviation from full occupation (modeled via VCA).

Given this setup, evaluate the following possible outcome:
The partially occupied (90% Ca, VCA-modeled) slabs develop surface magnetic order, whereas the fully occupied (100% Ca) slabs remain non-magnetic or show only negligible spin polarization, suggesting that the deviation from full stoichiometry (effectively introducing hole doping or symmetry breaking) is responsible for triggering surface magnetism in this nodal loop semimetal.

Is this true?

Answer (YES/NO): NO